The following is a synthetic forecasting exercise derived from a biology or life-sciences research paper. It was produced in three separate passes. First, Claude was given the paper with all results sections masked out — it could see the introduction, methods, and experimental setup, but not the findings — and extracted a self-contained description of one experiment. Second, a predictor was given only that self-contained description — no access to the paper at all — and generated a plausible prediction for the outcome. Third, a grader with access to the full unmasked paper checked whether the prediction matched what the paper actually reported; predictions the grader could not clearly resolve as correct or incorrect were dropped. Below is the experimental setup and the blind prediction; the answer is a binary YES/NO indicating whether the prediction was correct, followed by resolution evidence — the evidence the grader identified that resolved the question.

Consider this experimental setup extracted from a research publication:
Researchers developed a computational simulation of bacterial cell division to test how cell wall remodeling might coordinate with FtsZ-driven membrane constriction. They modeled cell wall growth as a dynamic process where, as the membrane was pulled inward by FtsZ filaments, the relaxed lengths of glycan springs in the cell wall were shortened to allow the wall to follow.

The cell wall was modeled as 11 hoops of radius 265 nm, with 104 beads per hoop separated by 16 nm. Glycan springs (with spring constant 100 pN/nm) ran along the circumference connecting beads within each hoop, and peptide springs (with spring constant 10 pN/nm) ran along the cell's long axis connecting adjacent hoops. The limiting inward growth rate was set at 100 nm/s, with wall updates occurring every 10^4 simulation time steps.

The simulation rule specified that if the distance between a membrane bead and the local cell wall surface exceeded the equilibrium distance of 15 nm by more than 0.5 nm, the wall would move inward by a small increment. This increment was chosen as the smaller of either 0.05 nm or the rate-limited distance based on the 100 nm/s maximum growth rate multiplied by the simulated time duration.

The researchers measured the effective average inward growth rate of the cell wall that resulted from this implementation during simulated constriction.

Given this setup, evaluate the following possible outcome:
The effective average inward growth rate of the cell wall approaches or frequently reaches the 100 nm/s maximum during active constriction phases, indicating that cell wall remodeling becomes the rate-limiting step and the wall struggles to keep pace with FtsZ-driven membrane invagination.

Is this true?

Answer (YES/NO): NO